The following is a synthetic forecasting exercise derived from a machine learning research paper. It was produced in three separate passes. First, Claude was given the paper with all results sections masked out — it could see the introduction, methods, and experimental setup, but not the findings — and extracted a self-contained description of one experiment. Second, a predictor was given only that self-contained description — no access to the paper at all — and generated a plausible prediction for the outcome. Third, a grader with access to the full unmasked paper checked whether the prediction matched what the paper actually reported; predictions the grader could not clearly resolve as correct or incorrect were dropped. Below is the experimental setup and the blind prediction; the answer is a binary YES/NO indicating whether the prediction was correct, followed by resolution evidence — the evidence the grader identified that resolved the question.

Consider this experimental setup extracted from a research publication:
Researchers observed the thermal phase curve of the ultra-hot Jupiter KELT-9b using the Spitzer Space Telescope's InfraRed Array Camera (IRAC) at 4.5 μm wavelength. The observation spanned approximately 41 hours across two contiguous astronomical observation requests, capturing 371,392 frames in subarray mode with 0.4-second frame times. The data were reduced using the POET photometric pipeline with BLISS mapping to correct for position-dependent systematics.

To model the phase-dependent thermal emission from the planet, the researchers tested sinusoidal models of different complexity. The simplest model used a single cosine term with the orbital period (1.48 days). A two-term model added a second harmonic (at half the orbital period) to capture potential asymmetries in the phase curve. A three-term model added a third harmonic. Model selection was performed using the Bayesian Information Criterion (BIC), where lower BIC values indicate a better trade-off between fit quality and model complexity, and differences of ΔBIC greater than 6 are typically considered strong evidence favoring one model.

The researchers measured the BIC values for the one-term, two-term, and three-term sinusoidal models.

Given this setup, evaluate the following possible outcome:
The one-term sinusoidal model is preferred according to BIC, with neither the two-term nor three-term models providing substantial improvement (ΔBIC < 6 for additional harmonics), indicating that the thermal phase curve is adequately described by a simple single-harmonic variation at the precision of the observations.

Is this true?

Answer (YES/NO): NO